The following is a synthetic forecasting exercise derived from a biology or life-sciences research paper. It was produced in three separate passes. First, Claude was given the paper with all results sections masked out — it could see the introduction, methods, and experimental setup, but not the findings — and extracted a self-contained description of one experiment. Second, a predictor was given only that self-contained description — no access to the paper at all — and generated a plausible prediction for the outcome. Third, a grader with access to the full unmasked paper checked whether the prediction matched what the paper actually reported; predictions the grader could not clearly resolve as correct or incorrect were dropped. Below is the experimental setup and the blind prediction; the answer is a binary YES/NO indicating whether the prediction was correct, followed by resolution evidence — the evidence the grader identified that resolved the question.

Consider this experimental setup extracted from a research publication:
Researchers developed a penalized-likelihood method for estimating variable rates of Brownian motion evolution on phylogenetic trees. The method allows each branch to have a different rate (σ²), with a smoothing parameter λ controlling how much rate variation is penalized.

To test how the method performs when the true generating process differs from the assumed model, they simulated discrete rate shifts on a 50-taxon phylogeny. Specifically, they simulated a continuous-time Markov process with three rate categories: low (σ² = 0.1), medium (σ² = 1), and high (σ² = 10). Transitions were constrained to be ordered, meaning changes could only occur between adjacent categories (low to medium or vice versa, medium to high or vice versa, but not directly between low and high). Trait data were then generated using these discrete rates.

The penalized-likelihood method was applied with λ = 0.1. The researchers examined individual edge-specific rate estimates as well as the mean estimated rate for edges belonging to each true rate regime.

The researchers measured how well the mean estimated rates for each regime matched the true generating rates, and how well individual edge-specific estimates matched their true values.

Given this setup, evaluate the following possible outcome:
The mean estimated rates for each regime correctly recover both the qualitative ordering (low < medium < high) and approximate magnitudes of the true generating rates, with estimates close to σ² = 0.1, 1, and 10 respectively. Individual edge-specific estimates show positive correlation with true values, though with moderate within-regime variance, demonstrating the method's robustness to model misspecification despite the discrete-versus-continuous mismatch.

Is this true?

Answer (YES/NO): NO